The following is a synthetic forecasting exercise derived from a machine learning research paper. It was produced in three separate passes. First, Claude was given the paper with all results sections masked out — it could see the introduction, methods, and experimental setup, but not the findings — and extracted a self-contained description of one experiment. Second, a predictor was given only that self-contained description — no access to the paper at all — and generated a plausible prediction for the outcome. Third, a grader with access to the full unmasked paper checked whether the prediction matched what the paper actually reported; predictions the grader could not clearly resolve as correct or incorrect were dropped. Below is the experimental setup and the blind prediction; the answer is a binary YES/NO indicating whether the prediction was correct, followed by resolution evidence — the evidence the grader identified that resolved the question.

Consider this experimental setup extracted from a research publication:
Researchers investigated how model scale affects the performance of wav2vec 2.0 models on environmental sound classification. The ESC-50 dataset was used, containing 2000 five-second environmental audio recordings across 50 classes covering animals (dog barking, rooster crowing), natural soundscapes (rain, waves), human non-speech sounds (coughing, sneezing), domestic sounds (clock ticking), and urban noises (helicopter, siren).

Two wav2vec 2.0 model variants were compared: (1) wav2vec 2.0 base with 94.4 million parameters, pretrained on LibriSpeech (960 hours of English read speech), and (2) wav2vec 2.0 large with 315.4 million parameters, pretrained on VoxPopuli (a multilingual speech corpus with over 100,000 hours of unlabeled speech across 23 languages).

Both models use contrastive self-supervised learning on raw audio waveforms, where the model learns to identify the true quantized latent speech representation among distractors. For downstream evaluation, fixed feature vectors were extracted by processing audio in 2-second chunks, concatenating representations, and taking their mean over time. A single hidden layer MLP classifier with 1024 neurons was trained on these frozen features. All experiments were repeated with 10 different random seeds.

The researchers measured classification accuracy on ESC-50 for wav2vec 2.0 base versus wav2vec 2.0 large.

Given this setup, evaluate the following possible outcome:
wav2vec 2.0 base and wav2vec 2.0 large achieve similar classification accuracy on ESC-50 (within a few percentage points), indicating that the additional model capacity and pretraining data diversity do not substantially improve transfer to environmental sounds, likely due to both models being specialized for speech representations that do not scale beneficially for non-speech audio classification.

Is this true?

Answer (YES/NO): NO